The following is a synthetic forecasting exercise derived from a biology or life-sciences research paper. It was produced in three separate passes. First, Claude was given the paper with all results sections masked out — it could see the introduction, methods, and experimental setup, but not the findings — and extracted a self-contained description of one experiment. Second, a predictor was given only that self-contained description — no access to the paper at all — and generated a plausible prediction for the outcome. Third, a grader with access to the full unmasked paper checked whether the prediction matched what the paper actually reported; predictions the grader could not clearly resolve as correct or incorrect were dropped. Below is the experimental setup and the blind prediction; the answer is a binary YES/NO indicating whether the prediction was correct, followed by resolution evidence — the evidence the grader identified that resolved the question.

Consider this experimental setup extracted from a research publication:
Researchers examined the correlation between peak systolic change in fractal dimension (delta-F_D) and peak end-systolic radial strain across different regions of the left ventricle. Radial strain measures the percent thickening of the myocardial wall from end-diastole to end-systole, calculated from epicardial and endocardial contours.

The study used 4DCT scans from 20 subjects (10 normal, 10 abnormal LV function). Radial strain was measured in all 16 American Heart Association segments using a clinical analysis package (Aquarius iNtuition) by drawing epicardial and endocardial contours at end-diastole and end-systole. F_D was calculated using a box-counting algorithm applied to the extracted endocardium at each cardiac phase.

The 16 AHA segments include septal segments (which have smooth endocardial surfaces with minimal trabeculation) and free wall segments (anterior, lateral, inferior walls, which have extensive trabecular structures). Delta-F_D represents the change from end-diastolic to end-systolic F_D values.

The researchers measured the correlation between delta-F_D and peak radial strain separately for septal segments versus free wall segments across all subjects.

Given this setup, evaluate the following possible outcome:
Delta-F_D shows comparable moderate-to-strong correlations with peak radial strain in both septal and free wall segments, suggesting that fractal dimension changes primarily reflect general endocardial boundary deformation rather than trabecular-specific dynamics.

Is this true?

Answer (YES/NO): NO